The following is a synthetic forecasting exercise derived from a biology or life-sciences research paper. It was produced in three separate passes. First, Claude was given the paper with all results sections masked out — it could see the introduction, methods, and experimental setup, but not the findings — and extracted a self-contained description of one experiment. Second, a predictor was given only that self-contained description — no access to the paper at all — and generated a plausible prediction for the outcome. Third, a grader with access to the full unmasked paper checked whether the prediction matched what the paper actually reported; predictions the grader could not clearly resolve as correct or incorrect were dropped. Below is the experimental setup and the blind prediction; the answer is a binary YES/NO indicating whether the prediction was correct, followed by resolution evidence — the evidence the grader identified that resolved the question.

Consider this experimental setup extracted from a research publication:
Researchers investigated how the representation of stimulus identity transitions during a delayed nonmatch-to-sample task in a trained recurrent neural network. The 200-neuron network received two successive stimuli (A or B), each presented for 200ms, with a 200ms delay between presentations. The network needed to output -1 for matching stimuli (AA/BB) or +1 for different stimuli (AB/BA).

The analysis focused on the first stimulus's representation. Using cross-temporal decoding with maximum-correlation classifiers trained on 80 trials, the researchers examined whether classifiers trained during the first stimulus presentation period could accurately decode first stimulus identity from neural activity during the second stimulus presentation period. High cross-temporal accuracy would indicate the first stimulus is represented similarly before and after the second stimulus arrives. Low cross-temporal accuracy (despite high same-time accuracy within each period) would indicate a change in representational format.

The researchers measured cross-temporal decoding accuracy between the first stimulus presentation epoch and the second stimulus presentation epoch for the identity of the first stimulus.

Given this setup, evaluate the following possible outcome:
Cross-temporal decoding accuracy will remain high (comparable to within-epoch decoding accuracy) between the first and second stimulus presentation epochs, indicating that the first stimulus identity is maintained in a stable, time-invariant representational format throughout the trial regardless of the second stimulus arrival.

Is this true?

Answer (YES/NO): NO